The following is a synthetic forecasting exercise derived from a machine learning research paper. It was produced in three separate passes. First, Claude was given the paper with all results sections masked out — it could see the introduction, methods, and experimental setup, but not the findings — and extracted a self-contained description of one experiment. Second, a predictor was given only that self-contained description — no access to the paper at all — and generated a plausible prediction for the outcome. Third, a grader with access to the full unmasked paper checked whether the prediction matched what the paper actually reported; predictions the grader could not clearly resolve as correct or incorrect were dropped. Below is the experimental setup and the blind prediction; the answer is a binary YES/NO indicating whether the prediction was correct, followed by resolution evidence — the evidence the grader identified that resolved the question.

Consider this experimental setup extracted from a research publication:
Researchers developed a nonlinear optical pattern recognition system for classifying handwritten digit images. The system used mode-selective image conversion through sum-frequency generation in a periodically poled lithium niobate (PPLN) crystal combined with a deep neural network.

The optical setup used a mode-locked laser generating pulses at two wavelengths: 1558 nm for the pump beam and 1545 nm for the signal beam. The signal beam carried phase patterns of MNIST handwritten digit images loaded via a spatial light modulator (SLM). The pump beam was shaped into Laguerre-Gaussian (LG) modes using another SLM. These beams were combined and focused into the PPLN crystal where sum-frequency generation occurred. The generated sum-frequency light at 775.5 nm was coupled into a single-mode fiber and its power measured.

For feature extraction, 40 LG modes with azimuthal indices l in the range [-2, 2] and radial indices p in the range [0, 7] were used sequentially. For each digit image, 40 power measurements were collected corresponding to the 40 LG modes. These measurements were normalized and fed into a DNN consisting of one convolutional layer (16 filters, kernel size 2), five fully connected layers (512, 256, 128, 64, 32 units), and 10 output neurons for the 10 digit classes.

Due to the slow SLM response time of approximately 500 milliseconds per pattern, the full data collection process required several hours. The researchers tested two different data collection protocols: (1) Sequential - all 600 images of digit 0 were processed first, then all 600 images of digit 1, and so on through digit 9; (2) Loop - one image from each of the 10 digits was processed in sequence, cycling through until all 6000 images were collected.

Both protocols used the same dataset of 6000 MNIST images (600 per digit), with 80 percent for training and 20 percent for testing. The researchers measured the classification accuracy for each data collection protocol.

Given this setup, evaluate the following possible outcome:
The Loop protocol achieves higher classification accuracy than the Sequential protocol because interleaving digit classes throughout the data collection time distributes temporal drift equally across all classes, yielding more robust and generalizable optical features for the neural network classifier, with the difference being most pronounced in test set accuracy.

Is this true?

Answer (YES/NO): NO